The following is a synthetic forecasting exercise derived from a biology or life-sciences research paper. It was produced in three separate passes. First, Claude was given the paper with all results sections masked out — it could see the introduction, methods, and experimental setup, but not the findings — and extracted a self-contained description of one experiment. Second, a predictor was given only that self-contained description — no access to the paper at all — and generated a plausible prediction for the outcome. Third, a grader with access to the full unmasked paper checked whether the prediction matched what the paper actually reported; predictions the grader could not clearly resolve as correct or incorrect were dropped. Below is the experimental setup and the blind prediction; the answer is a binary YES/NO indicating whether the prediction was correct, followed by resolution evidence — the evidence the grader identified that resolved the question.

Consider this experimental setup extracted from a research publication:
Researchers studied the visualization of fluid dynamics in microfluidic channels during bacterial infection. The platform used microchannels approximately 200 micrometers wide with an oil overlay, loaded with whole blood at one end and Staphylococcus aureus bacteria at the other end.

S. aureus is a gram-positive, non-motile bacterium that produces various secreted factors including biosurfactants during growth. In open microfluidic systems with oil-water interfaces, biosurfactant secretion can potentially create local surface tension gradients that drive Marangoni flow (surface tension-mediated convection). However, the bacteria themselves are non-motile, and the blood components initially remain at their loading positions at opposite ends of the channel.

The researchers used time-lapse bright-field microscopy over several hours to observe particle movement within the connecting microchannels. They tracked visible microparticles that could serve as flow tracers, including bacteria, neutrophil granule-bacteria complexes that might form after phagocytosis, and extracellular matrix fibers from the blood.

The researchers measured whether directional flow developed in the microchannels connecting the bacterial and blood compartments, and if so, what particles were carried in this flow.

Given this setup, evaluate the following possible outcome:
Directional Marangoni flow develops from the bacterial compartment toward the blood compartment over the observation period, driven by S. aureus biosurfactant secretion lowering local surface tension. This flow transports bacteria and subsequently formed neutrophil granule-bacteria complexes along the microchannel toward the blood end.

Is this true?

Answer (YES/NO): YES